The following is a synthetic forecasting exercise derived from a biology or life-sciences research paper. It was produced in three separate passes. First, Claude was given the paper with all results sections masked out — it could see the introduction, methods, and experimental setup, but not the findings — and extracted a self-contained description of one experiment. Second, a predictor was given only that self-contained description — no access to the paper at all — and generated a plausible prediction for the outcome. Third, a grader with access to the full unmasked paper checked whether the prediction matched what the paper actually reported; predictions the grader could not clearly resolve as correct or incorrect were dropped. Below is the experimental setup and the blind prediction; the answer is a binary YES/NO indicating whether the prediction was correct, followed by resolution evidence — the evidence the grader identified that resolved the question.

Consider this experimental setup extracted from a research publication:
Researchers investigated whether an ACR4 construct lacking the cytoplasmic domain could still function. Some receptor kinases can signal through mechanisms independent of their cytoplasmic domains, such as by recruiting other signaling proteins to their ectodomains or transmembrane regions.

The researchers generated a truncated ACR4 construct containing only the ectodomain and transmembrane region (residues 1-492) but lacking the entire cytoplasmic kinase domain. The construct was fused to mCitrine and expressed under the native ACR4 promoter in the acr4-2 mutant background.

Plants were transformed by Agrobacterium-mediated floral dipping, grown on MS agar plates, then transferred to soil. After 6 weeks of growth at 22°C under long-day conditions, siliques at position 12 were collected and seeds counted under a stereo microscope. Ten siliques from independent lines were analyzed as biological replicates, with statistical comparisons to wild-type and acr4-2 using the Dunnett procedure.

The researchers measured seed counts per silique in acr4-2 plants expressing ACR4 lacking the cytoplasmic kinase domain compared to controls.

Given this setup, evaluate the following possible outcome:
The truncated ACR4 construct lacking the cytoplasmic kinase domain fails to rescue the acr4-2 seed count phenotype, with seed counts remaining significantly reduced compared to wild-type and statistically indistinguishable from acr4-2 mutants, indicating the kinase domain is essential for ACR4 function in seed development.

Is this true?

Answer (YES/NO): NO